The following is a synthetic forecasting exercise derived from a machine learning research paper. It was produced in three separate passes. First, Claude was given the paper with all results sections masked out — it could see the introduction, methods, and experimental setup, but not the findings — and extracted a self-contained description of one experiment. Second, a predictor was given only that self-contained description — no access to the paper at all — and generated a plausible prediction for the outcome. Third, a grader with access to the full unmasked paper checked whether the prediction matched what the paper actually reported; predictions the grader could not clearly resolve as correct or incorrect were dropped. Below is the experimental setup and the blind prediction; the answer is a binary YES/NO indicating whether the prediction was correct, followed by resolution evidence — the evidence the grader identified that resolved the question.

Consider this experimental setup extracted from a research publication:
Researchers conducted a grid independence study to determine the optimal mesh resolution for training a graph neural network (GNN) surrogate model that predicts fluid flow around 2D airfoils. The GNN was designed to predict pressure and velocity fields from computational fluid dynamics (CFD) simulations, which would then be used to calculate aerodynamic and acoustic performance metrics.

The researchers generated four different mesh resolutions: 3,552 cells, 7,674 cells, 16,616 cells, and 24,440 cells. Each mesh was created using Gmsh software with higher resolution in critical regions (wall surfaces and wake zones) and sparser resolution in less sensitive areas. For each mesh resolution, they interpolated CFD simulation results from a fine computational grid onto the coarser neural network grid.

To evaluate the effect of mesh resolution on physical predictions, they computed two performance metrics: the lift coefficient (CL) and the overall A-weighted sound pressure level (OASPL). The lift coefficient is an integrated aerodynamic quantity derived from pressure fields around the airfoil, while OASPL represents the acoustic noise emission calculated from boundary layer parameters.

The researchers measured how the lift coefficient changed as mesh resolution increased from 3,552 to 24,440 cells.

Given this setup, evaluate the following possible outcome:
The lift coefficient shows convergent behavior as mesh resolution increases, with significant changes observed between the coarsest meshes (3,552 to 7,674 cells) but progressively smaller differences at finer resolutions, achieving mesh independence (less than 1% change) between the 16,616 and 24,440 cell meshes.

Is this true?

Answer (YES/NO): YES